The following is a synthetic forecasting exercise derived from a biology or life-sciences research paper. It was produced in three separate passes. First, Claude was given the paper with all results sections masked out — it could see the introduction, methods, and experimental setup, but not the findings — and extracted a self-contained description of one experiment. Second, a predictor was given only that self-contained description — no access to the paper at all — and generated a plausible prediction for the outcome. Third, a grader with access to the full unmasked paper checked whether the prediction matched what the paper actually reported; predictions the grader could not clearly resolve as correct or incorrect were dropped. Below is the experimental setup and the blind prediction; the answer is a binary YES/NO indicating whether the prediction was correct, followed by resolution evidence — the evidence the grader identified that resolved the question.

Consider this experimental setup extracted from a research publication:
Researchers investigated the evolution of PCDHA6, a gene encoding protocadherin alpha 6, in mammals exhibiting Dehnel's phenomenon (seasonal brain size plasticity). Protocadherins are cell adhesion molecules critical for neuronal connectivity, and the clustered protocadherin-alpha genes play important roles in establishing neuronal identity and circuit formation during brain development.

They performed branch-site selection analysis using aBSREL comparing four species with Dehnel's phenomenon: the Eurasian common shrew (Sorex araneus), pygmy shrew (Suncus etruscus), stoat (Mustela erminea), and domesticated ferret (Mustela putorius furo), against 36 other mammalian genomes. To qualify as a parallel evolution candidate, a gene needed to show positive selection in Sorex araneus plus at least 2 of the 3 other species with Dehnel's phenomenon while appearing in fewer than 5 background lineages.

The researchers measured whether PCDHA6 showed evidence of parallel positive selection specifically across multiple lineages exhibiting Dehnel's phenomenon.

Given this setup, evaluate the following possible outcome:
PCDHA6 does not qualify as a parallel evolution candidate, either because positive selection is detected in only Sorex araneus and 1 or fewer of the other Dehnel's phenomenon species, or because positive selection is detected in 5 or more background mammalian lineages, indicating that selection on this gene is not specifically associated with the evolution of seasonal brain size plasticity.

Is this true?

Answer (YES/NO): NO